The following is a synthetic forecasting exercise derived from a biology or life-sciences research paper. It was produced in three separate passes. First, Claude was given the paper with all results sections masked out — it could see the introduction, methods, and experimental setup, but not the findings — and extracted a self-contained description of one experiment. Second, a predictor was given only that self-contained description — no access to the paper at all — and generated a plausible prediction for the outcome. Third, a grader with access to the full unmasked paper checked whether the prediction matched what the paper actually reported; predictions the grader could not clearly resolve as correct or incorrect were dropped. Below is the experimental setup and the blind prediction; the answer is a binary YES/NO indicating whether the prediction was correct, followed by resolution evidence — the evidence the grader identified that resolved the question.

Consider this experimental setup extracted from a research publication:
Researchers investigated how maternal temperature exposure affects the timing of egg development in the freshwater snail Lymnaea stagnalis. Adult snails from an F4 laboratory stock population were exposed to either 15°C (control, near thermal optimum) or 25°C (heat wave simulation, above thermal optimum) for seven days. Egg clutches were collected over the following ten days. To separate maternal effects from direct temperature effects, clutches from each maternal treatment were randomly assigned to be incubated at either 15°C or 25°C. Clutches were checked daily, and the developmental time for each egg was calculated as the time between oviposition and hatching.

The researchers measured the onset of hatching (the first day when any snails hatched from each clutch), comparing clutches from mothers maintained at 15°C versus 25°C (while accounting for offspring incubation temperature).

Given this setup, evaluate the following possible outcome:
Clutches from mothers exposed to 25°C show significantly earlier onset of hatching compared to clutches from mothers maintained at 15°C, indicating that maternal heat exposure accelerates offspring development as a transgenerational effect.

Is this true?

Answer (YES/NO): YES